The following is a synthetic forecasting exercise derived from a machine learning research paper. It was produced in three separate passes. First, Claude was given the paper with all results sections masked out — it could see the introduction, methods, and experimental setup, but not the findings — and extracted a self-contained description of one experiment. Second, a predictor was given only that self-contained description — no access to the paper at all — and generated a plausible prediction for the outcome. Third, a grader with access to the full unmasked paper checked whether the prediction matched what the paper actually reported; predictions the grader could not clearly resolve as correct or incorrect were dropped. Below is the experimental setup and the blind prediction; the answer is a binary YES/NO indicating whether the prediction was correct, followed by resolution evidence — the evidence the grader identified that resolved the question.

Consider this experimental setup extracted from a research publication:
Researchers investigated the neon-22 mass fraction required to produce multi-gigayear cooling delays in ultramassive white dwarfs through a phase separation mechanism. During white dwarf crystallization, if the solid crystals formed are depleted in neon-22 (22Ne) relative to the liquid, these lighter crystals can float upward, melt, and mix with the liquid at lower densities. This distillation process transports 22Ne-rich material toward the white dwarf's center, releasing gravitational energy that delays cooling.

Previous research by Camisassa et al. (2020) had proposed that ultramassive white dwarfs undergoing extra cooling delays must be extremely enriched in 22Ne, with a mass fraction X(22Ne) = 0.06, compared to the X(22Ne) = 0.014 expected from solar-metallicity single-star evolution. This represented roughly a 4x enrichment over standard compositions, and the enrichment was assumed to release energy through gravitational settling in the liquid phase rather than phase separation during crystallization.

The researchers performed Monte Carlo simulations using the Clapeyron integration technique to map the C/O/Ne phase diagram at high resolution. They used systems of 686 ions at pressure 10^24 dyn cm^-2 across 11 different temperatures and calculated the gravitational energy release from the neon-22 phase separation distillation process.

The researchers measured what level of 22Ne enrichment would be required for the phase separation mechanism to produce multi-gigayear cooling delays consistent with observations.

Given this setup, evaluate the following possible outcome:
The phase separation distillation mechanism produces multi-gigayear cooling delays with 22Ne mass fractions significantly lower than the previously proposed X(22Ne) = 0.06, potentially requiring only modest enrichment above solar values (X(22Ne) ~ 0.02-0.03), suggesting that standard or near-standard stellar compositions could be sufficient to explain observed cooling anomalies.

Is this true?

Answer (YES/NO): NO